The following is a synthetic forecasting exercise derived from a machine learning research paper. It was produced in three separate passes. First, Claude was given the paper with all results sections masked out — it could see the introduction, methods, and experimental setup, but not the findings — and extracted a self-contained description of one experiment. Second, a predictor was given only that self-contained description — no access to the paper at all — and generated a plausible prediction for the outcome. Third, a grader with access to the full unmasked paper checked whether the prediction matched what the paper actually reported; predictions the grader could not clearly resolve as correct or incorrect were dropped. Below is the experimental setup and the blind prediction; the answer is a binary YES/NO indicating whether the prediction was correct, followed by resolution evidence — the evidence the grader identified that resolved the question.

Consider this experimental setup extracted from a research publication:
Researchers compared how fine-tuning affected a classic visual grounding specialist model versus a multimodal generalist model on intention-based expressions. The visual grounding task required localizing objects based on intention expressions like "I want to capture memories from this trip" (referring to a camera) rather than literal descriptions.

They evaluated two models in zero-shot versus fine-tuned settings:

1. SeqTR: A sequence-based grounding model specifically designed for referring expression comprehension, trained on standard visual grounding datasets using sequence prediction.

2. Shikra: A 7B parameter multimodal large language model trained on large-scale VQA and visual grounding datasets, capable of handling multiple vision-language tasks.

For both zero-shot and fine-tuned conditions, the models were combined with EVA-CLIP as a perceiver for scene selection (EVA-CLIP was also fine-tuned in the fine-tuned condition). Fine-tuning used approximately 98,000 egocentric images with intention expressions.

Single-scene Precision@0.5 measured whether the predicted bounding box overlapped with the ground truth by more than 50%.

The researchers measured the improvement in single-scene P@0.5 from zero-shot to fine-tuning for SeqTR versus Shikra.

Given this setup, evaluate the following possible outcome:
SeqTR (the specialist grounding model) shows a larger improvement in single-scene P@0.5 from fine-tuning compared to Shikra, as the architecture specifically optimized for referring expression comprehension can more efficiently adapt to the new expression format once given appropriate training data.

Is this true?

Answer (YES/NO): YES